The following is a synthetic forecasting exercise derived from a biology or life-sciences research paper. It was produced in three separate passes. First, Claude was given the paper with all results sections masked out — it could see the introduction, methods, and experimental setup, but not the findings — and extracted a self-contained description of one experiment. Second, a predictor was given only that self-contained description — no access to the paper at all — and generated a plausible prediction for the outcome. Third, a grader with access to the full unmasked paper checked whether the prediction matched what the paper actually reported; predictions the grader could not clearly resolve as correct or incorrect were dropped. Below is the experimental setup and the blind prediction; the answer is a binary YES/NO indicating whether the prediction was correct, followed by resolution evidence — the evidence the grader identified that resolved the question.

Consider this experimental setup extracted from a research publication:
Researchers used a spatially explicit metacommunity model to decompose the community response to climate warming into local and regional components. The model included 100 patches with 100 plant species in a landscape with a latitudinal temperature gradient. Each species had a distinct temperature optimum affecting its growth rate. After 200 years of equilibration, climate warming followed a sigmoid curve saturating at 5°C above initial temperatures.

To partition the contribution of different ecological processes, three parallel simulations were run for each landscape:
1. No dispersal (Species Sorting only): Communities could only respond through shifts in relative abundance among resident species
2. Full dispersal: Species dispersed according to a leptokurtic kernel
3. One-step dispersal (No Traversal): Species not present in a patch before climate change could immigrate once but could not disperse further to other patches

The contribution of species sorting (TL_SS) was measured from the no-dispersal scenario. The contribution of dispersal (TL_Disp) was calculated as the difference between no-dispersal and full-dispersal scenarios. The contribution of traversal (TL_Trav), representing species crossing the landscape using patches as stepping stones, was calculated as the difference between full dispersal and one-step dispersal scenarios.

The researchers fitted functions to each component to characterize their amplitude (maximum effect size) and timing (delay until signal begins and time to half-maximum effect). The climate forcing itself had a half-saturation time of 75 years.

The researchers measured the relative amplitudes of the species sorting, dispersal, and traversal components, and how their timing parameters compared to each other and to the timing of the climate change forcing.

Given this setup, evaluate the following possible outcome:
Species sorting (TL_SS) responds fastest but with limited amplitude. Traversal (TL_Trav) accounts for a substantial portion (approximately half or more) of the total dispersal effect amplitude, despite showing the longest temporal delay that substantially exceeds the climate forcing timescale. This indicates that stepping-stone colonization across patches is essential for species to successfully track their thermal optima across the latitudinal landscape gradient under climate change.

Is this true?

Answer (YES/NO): NO